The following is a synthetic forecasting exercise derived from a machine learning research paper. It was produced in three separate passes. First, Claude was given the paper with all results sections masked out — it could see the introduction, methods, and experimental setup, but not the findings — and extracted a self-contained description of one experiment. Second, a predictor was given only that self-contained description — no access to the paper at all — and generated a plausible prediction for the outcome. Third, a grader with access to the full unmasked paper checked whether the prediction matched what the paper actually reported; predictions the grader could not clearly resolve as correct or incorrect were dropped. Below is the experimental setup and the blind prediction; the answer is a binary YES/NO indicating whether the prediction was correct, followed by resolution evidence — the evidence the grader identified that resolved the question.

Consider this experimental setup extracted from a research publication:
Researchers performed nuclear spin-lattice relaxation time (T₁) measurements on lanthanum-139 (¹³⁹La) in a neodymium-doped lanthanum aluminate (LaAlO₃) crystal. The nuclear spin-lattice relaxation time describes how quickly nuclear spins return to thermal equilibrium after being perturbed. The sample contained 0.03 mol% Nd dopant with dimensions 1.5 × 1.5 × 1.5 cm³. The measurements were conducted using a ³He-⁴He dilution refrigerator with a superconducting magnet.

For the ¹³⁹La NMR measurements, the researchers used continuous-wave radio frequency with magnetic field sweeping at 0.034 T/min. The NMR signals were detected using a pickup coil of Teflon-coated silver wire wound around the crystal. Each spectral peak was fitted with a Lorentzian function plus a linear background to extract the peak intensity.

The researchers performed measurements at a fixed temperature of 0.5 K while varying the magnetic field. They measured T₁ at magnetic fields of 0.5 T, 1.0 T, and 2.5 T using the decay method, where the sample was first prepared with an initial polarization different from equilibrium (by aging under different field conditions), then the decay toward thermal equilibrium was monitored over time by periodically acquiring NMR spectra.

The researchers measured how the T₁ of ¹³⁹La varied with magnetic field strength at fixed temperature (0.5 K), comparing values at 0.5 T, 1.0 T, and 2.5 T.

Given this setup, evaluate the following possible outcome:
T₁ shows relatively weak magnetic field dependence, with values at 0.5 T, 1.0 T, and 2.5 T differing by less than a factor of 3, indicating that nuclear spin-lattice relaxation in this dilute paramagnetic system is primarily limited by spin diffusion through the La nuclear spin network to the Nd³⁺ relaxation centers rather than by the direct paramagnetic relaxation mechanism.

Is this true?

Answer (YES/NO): NO